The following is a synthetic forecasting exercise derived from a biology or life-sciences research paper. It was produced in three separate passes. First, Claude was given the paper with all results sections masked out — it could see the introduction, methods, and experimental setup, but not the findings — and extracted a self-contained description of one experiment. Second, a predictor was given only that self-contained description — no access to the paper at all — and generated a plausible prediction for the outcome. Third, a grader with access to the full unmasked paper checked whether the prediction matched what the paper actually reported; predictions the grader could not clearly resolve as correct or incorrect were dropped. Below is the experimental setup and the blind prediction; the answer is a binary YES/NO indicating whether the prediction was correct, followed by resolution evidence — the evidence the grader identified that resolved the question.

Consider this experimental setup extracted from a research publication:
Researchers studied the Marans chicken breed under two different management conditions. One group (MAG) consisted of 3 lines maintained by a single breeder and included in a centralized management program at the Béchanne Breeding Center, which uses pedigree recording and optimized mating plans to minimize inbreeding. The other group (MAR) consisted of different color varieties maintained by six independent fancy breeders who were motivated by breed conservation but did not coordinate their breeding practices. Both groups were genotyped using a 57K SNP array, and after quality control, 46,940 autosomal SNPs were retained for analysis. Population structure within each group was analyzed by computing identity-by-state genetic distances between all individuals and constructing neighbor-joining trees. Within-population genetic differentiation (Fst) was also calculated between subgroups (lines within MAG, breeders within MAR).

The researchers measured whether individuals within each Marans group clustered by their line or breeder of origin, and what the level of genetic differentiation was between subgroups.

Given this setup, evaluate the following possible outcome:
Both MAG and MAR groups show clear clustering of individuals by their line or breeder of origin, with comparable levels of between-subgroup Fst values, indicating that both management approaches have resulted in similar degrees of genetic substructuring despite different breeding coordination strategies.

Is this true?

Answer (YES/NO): NO